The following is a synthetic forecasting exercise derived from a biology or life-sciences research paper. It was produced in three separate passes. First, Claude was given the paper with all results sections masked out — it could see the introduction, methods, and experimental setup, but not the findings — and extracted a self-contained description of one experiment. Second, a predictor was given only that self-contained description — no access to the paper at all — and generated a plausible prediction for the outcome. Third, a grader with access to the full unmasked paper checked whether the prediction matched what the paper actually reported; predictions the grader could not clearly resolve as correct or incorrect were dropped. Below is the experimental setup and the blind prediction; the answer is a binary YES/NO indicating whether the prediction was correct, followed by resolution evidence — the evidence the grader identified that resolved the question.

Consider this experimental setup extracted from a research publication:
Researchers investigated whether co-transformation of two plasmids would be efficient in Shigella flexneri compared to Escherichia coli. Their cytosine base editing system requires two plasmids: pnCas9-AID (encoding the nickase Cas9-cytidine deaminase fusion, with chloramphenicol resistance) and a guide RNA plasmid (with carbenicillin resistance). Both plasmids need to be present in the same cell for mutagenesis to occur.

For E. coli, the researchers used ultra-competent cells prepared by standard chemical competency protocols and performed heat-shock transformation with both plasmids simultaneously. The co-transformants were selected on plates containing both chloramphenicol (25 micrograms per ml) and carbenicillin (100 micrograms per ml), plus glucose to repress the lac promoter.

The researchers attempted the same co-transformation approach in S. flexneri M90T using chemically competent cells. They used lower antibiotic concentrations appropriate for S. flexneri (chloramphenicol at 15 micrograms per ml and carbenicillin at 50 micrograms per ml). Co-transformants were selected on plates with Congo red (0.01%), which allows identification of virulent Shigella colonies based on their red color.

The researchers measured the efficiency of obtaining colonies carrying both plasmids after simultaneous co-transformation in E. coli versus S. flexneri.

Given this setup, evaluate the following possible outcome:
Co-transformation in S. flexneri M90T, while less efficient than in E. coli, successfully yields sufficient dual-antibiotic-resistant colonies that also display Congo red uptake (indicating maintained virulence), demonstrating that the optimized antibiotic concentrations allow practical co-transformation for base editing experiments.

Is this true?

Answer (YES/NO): NO